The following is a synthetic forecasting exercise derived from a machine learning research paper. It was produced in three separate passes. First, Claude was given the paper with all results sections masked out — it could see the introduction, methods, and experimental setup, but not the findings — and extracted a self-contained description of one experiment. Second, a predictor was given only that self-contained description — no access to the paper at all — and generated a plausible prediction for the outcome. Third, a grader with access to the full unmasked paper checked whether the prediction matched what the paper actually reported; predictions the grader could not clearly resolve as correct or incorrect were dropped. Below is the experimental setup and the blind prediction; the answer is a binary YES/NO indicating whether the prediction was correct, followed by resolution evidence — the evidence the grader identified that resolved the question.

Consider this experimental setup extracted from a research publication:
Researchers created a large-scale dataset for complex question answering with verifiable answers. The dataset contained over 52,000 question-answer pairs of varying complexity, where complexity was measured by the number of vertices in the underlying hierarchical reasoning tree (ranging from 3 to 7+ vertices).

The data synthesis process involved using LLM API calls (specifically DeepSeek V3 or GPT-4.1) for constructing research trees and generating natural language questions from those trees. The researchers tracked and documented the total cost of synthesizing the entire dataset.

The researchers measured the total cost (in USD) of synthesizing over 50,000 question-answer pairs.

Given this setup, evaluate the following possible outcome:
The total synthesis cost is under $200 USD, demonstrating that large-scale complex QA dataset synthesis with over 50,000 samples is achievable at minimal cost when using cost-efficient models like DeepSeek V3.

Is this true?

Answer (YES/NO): NO